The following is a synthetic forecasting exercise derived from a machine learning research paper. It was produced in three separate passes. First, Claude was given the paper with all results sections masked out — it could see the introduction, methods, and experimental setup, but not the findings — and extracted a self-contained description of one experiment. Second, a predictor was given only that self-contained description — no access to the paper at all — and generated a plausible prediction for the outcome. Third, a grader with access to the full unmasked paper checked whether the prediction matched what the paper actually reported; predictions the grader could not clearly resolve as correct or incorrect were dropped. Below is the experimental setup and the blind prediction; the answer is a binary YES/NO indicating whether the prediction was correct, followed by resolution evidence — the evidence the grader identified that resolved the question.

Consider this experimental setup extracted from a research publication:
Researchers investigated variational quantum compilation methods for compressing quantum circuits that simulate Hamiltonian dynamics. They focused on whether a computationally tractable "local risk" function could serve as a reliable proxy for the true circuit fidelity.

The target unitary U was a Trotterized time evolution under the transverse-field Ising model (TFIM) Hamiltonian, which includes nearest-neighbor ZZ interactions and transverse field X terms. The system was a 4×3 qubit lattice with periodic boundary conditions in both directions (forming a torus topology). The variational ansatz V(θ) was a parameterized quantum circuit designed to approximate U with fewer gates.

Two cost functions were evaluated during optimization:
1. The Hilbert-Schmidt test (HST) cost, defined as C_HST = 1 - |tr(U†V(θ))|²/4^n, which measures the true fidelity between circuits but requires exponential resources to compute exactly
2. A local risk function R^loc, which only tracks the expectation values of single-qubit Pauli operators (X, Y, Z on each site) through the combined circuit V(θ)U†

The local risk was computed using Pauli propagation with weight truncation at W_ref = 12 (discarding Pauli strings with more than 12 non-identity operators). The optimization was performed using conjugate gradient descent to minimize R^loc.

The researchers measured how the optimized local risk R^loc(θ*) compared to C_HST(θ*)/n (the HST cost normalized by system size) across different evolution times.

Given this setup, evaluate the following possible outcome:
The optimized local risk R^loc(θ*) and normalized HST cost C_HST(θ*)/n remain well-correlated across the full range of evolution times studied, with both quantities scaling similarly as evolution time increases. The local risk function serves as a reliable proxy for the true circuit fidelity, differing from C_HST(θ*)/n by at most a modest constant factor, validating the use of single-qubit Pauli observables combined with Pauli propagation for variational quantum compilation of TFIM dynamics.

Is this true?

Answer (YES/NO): YES